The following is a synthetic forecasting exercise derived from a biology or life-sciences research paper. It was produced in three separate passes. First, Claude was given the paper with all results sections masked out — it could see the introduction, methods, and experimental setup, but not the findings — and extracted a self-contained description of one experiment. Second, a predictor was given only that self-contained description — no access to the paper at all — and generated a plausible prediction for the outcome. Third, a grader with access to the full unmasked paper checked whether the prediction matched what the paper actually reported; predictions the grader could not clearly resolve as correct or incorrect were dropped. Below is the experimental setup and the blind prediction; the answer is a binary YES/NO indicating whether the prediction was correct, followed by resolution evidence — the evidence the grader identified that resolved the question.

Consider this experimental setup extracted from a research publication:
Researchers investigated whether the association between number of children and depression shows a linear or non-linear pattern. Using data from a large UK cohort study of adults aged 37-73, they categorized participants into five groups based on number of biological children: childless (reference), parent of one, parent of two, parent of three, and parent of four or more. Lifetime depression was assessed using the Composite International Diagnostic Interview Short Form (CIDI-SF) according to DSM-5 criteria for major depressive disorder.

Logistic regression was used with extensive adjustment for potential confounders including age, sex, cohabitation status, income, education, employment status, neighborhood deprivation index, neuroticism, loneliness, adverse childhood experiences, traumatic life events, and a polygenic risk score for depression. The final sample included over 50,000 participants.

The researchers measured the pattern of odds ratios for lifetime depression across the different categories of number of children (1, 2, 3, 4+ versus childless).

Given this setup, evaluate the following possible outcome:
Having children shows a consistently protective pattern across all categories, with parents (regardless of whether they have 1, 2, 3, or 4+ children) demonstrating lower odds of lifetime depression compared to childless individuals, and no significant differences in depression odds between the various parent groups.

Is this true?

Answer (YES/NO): NO